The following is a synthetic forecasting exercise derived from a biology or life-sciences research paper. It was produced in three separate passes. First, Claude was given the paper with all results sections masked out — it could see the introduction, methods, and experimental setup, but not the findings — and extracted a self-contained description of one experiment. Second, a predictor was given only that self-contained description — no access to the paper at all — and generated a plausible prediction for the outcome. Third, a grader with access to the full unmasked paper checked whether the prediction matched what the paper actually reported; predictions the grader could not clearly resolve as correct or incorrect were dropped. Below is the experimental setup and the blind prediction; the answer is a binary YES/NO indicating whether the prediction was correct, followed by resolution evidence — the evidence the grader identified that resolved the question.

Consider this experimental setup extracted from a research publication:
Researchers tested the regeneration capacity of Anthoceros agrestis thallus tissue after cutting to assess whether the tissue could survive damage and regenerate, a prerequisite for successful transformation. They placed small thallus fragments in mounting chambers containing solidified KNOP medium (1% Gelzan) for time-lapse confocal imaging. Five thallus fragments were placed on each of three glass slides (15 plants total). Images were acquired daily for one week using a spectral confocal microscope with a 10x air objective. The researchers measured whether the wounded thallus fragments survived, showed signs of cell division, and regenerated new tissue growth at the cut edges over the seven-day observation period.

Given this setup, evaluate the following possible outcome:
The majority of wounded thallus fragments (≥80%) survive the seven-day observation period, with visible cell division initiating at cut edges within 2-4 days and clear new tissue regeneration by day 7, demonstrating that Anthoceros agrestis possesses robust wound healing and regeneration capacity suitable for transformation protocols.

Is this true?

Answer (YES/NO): NO